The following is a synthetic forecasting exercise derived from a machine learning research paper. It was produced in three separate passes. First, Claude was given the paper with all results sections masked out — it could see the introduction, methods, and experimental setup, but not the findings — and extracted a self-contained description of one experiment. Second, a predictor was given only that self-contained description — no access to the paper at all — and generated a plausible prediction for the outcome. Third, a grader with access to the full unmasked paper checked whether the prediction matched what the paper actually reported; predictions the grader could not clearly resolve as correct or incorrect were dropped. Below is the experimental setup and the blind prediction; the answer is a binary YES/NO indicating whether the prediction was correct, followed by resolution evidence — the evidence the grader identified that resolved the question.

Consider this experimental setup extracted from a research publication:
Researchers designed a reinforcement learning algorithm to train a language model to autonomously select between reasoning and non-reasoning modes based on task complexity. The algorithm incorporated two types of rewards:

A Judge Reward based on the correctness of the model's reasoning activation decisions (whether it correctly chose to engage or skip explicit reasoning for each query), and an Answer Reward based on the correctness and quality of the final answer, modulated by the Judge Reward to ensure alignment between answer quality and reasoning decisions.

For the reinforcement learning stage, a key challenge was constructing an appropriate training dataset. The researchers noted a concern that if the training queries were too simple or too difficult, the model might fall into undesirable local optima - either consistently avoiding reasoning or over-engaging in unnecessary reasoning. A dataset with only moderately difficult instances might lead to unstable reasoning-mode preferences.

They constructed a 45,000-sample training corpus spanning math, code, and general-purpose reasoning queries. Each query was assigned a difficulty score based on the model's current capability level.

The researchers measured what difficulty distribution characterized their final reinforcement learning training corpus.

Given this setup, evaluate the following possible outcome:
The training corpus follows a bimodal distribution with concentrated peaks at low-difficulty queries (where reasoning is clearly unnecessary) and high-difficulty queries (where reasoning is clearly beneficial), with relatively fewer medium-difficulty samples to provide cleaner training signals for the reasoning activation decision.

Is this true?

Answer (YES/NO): NO